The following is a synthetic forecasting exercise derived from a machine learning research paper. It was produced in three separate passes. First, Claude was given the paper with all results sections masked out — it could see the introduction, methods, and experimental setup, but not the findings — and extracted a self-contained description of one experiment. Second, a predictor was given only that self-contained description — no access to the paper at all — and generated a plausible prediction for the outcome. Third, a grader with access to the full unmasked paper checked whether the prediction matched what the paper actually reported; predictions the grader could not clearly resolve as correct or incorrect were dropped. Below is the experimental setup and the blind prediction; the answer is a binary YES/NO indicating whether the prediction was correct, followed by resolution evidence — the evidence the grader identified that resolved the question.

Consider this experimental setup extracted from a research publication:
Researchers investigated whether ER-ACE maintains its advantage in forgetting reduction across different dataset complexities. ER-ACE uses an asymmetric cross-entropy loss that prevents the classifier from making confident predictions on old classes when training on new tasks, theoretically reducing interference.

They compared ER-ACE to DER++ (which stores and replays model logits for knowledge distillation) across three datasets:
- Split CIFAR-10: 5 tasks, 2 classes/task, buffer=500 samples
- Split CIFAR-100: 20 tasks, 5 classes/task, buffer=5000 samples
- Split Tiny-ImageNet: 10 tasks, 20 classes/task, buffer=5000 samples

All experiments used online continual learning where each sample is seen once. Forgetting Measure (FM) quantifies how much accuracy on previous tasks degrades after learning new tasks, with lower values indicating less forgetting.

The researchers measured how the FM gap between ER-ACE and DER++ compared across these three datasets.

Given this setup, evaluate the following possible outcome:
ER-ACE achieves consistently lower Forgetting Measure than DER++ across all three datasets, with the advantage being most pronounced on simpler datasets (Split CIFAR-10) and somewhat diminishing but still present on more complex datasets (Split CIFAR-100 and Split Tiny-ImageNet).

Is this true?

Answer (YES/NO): NO